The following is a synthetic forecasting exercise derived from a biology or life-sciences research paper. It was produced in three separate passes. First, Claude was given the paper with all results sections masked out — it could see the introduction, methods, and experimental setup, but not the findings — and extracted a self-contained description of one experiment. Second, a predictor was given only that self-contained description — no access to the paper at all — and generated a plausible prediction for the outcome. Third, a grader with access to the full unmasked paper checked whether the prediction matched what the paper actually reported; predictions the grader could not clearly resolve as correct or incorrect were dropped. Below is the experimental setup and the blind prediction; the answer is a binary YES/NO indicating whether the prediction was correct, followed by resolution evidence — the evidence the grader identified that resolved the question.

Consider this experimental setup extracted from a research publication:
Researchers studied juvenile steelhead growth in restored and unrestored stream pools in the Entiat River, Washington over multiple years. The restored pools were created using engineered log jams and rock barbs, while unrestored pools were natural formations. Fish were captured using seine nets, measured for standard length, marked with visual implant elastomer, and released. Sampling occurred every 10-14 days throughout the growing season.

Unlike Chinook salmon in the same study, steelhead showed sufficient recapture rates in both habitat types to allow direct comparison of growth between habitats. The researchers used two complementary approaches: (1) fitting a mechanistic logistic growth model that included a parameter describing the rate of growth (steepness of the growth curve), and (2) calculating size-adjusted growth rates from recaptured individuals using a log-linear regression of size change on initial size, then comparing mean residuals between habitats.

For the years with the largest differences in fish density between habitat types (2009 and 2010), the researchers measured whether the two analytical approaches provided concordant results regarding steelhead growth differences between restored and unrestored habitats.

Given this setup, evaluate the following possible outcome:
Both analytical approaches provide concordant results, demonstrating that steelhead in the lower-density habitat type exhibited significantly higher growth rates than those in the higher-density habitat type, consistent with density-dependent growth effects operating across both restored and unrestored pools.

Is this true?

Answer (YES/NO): NO